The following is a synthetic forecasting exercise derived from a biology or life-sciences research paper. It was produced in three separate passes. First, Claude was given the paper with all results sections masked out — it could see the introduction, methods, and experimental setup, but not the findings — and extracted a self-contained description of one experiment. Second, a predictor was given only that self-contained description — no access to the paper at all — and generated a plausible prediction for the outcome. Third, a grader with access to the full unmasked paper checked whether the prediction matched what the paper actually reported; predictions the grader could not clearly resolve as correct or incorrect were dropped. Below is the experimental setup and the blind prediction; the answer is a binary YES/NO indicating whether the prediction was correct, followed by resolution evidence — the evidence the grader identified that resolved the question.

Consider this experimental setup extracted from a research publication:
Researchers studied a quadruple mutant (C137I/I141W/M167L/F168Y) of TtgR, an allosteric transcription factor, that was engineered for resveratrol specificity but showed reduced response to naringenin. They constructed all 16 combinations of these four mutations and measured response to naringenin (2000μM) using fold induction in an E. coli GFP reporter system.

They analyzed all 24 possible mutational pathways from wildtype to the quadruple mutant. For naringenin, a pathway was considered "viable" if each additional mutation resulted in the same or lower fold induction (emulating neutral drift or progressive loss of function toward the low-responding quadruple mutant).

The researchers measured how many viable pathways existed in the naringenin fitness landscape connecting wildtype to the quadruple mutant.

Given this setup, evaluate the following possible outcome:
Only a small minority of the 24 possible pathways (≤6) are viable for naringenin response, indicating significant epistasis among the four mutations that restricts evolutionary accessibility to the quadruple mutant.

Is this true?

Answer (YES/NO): YES